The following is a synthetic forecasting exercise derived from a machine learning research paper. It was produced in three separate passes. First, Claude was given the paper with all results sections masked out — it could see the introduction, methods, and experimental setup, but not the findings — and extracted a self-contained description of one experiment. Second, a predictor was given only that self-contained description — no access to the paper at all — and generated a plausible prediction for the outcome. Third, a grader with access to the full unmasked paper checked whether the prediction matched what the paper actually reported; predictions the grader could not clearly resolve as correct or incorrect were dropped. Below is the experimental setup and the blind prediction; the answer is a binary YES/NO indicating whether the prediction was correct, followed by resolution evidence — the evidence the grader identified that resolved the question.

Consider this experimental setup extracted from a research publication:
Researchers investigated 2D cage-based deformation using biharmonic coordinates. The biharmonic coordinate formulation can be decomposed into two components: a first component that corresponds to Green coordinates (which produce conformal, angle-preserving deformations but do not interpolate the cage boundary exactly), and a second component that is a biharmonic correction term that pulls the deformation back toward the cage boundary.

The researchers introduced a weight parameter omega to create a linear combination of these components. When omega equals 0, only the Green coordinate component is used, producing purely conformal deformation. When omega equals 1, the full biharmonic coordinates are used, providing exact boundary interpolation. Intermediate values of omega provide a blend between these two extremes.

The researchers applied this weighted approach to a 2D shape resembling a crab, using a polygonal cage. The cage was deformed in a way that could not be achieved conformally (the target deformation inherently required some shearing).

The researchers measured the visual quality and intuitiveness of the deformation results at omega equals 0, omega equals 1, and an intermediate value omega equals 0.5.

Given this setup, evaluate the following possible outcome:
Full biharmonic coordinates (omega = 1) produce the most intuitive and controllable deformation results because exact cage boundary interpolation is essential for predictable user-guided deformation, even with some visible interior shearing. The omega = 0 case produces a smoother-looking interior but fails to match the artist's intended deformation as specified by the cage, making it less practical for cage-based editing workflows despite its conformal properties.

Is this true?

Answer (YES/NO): NO